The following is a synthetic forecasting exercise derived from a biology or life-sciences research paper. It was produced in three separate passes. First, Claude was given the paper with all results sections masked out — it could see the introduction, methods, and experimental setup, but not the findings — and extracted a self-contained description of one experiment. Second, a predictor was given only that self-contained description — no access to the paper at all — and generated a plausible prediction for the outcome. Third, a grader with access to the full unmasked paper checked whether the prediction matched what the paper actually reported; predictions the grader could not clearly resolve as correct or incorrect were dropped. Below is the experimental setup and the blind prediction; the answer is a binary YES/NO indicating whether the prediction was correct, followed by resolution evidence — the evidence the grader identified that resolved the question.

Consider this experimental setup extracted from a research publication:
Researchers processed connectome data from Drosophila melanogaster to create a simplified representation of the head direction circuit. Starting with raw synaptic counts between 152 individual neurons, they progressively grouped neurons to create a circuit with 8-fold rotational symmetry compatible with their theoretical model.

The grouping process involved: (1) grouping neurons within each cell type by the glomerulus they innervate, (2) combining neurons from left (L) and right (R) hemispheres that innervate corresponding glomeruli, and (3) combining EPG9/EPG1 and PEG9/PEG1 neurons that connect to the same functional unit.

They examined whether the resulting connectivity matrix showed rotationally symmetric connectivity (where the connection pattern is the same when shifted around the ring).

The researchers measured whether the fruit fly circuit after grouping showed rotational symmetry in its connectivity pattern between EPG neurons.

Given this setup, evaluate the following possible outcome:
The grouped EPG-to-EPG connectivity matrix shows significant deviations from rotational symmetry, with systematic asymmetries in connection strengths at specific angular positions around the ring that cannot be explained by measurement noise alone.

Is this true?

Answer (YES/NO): NO